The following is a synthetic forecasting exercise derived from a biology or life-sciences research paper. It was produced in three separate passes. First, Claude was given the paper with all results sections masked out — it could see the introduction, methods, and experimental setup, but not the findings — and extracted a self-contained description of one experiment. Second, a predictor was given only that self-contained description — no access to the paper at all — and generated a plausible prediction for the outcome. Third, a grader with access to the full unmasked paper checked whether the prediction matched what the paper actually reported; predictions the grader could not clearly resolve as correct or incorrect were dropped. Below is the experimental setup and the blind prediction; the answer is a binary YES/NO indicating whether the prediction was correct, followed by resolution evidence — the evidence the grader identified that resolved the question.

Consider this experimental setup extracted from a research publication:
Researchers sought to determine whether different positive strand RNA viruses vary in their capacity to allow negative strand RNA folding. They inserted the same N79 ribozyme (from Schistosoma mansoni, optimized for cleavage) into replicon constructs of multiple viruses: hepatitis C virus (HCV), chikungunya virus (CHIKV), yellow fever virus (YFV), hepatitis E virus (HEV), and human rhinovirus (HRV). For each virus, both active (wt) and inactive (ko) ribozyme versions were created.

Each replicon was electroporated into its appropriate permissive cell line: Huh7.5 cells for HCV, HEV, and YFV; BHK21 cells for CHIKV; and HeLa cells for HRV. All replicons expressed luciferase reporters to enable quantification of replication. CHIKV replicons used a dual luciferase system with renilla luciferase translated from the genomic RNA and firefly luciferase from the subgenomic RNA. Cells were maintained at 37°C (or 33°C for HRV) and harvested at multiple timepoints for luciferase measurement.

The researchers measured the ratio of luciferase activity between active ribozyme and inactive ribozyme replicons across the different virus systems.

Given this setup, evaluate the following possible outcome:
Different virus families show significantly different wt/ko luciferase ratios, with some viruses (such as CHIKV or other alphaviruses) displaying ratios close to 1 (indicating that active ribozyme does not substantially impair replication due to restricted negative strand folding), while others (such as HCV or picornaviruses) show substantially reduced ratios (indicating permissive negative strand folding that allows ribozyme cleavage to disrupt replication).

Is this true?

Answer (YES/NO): NO